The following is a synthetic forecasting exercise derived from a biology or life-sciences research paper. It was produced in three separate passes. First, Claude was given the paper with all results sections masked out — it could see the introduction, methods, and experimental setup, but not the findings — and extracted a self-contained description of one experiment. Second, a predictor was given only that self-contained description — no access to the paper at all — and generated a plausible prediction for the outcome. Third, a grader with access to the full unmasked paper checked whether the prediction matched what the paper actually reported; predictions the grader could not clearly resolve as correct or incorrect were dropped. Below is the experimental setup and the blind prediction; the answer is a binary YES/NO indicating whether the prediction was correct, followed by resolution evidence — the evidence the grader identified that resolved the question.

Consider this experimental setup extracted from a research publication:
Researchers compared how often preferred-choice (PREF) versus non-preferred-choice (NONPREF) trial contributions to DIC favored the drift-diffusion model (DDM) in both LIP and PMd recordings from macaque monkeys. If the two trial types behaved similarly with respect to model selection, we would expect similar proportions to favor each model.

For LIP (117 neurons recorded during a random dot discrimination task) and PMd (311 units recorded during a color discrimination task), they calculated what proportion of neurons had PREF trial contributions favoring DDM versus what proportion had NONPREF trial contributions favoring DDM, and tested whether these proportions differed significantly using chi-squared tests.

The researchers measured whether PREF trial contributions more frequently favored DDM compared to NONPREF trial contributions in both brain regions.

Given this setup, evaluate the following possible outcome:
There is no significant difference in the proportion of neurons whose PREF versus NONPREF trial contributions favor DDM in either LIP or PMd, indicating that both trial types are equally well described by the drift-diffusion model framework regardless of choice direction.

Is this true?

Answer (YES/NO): NO